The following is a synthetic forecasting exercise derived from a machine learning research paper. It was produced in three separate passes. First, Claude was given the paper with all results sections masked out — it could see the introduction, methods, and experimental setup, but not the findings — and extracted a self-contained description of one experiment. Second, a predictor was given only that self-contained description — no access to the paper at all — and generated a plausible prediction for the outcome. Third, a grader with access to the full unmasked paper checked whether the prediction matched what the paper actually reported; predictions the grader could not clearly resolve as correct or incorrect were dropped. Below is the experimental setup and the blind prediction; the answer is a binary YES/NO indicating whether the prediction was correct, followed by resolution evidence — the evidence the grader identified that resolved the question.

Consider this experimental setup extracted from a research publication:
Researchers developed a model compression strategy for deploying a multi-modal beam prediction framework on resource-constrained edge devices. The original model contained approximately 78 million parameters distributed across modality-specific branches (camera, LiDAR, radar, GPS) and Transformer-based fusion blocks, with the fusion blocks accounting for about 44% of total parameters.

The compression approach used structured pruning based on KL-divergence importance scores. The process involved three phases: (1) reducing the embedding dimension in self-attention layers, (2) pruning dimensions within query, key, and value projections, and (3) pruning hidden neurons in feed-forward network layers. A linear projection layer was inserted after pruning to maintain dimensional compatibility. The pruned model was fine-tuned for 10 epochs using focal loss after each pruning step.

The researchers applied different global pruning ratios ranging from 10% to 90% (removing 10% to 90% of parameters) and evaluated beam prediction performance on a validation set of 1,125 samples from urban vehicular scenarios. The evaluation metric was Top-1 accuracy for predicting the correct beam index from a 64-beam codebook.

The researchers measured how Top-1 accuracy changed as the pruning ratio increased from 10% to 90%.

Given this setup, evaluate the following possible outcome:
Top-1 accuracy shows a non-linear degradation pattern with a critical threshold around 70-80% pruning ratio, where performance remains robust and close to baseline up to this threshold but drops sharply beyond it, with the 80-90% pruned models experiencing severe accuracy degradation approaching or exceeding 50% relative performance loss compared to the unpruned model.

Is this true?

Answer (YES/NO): NO